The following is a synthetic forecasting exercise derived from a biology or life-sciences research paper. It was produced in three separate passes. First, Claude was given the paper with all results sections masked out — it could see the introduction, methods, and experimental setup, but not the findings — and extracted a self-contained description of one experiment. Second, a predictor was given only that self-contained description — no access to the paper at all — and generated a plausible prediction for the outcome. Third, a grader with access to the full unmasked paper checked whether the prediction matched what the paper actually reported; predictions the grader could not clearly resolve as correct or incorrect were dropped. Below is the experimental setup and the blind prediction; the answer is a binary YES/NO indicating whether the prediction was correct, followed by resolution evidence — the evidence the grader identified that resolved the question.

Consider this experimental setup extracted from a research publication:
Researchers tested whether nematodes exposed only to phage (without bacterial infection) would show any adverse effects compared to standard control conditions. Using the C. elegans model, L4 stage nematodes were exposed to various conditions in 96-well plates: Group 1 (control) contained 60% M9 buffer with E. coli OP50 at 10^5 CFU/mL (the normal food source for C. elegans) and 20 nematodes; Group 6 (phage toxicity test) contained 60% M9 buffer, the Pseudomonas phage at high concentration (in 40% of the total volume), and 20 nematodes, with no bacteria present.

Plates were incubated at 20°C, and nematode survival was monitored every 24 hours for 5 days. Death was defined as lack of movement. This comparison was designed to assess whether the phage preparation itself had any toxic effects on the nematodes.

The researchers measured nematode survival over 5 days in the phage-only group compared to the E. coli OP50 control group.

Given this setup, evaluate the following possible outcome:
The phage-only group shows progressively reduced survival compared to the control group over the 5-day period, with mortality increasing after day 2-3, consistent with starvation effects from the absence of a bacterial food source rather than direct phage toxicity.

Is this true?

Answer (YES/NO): NO